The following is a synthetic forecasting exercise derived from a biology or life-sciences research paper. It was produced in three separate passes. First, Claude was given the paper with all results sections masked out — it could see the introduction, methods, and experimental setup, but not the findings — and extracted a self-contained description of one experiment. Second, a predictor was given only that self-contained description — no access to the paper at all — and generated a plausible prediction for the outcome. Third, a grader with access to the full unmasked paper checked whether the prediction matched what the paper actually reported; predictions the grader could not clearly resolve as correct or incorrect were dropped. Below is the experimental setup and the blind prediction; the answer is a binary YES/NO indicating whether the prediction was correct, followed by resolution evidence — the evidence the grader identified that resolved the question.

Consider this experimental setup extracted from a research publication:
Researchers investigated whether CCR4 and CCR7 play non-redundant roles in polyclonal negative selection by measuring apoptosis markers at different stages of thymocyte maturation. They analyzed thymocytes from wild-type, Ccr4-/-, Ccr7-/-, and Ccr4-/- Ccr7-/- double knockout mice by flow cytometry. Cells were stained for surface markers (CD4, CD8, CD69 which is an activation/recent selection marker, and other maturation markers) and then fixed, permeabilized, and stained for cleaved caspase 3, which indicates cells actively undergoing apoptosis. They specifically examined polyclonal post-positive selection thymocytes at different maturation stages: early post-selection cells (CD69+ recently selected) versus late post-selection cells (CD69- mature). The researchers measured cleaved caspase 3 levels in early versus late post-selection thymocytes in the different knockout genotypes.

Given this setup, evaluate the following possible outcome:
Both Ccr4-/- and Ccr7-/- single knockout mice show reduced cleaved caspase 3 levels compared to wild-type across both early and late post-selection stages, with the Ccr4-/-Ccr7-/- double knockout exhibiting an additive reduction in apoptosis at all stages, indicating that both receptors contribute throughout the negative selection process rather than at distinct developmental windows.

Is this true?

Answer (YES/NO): NO